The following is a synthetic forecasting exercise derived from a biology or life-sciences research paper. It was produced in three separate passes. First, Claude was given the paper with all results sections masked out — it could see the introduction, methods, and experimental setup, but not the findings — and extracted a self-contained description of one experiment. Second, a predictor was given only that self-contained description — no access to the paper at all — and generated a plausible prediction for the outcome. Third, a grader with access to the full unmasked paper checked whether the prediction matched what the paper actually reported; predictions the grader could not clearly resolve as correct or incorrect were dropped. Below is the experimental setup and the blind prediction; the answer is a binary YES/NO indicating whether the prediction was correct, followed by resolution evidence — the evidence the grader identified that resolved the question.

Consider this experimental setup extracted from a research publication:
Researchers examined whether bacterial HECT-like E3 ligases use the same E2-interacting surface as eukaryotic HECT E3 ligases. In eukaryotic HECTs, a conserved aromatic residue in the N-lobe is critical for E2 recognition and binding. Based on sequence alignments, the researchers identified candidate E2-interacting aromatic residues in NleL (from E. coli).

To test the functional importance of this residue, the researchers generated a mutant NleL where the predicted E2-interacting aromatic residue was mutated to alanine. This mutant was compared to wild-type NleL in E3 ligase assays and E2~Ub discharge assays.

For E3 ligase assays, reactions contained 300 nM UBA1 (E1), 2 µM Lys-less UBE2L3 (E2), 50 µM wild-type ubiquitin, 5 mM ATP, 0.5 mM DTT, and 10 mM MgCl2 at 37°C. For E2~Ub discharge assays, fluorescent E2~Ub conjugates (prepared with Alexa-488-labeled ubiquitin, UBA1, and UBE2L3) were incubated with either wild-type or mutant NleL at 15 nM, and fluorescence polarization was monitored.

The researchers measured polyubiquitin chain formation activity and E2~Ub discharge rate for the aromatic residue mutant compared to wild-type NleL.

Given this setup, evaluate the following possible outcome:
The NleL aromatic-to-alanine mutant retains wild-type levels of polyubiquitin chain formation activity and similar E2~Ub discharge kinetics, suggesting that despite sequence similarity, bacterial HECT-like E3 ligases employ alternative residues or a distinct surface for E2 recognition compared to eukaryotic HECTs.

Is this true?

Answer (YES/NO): NO